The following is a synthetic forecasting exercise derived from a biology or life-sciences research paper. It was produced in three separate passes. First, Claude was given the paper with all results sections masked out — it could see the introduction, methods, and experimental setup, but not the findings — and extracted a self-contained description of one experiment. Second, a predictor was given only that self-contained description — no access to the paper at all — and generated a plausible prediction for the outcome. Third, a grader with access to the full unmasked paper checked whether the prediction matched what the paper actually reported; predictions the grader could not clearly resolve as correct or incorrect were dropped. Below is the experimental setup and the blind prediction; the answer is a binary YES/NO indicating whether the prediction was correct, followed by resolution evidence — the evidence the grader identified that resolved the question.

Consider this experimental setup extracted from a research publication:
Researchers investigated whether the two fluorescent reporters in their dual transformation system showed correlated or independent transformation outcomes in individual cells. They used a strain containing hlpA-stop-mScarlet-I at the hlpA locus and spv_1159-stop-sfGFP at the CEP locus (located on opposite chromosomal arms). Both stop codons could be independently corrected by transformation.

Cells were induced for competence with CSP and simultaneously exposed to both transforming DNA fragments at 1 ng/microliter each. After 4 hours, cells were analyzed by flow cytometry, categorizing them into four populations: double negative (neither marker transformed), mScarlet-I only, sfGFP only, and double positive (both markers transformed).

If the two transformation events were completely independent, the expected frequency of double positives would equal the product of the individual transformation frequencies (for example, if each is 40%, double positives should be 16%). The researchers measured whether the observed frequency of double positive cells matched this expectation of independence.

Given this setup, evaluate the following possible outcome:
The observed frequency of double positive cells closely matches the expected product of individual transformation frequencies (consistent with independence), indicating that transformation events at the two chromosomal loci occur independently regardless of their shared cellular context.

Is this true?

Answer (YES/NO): NO